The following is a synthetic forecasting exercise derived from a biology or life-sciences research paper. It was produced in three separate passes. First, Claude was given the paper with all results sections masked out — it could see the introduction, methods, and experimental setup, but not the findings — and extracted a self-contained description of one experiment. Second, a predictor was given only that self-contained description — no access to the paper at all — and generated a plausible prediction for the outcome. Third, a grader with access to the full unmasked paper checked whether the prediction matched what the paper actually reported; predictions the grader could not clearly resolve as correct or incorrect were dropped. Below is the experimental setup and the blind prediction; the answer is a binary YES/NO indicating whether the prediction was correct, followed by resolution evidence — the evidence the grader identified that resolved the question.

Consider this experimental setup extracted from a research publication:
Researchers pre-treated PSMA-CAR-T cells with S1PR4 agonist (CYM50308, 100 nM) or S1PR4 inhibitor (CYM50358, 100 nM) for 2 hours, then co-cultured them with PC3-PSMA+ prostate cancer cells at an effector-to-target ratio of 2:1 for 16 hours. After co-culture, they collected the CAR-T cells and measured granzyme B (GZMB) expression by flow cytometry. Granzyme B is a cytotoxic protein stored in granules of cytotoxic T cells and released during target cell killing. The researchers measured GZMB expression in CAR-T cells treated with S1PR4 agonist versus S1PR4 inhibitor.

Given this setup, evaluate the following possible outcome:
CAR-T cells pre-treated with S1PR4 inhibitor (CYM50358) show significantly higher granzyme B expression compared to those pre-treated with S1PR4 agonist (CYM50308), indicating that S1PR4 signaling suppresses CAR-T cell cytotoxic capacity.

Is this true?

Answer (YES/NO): NO